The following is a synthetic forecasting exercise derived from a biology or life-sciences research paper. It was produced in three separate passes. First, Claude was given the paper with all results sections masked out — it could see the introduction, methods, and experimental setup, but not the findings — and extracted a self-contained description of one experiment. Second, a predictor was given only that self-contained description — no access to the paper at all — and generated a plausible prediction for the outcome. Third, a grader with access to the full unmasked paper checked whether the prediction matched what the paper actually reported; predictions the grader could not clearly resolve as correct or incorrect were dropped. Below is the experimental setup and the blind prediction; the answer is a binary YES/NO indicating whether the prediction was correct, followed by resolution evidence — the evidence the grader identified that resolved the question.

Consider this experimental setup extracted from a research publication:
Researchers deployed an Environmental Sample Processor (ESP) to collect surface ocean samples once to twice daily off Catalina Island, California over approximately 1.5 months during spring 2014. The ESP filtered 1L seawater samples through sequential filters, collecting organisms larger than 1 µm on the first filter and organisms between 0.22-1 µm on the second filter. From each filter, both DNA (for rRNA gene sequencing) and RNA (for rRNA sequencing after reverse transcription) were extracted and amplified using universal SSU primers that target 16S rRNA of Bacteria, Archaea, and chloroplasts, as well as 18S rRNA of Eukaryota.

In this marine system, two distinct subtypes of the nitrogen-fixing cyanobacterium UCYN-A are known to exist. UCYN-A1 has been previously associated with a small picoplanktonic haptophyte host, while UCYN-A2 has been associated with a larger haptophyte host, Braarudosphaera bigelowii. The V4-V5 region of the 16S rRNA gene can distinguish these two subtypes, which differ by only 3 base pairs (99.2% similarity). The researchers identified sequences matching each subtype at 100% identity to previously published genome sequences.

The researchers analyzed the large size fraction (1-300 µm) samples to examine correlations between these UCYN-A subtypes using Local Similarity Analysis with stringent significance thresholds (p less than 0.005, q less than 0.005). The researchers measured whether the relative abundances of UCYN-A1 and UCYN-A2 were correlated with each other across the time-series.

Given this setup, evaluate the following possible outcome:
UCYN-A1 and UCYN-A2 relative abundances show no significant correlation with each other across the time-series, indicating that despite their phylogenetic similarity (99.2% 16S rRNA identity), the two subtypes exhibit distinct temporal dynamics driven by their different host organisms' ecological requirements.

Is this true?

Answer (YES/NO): NO